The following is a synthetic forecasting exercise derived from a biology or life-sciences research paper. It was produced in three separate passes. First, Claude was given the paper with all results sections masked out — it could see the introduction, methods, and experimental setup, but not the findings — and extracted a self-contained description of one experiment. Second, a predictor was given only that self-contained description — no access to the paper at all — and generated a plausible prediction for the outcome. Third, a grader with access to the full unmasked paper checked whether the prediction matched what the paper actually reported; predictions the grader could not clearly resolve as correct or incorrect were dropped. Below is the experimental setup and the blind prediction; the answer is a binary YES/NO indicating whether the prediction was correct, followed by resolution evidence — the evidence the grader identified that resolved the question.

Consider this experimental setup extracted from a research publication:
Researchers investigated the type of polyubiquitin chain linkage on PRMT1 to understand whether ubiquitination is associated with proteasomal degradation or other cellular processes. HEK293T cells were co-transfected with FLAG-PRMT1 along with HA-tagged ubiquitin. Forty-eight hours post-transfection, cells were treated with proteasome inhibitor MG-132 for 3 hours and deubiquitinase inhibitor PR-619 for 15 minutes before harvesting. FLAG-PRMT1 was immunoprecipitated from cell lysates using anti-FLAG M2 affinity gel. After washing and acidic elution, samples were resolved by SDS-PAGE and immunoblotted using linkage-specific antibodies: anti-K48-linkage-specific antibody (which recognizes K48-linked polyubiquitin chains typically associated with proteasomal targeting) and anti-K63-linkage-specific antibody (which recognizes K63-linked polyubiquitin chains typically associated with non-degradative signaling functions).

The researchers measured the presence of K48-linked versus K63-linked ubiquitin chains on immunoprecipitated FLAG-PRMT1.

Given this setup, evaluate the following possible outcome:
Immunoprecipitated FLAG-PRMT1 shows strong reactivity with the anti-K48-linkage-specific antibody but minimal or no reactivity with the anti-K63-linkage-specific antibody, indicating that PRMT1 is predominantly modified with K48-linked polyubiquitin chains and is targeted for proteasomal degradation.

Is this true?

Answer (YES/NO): YES